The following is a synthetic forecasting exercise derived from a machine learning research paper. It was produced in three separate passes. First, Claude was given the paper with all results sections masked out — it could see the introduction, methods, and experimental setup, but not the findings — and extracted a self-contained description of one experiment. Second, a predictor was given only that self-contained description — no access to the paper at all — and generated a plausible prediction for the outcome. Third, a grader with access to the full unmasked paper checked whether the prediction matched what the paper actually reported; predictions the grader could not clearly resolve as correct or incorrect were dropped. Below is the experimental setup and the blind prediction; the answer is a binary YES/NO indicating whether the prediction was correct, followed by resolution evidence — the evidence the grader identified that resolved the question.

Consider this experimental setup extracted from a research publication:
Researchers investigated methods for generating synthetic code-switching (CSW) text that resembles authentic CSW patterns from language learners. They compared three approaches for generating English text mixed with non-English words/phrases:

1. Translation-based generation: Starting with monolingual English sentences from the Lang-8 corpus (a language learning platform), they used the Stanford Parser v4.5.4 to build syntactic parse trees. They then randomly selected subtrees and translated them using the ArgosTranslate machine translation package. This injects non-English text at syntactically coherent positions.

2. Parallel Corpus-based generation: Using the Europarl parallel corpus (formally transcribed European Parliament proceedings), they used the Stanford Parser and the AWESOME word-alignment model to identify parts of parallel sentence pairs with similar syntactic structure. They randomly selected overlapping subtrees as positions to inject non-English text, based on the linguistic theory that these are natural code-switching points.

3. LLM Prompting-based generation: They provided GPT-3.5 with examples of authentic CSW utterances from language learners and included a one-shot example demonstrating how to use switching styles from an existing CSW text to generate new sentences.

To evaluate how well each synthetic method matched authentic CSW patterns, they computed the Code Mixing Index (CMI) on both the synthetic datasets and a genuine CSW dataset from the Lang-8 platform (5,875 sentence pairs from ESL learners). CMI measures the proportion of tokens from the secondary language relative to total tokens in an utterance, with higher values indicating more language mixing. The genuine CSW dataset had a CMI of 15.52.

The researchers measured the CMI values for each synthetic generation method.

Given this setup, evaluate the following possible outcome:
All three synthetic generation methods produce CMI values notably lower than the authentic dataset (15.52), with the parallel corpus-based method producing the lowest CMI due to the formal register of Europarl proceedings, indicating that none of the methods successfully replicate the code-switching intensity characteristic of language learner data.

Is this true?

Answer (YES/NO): NO